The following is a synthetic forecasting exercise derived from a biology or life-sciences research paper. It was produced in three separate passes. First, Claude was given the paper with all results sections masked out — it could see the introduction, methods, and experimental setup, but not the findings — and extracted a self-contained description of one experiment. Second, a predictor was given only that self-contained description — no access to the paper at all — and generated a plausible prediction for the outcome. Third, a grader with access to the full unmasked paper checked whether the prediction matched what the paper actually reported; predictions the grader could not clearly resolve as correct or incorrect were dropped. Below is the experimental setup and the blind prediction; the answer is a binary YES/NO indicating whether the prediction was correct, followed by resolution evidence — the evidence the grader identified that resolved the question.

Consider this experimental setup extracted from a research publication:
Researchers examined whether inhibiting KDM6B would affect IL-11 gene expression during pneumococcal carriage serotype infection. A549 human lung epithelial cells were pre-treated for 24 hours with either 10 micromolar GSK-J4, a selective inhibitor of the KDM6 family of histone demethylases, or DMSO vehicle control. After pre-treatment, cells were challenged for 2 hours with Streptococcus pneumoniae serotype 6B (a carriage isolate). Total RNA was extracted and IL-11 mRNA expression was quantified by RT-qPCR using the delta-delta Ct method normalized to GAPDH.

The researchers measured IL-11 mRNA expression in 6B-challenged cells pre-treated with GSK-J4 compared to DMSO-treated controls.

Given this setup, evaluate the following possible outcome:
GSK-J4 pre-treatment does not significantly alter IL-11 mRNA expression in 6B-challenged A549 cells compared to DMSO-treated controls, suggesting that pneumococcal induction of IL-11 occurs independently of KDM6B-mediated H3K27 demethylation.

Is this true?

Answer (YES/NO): NO